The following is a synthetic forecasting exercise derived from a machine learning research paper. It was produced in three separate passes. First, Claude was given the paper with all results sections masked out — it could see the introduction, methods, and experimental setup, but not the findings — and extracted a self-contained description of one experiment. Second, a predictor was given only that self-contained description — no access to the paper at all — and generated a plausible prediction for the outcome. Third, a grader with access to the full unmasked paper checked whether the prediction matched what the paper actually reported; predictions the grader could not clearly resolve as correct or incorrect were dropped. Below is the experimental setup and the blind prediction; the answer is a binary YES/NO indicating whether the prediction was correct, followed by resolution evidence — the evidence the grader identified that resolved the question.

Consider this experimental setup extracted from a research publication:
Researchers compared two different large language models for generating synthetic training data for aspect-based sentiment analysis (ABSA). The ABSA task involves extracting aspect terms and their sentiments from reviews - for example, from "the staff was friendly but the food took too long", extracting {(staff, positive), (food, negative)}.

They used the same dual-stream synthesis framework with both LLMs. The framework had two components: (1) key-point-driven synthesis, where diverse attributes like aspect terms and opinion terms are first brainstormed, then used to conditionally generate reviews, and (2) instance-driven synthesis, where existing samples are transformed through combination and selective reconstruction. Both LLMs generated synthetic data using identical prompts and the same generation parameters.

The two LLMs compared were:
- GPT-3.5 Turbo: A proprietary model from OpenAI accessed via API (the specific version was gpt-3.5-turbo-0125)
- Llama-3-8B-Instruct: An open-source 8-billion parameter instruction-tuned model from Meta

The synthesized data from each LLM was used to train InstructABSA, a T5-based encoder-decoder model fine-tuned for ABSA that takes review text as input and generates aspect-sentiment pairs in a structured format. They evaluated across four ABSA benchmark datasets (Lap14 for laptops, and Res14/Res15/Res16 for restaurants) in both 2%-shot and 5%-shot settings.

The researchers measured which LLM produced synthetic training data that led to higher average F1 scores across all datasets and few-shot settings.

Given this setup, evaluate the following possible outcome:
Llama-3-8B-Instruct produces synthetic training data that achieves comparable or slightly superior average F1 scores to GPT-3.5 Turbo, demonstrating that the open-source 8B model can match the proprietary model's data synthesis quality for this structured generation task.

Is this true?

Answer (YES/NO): YES